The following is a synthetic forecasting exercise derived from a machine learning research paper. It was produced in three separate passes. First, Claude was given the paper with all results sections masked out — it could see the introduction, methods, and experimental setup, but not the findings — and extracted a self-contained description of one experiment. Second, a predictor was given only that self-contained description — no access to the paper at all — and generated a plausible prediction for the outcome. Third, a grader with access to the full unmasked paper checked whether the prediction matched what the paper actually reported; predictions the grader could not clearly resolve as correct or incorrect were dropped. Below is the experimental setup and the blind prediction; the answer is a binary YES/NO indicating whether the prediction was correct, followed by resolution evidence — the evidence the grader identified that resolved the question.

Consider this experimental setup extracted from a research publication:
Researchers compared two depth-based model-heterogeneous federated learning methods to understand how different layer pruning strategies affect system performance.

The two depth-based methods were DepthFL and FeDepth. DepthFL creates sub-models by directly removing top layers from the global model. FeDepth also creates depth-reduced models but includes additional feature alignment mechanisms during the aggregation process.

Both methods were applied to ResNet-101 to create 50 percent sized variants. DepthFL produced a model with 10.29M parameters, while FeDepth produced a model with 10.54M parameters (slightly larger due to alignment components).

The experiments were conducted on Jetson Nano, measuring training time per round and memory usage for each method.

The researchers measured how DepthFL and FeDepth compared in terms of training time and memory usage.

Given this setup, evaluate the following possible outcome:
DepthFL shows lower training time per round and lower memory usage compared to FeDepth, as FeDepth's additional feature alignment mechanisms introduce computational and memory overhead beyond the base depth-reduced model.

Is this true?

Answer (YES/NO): NO